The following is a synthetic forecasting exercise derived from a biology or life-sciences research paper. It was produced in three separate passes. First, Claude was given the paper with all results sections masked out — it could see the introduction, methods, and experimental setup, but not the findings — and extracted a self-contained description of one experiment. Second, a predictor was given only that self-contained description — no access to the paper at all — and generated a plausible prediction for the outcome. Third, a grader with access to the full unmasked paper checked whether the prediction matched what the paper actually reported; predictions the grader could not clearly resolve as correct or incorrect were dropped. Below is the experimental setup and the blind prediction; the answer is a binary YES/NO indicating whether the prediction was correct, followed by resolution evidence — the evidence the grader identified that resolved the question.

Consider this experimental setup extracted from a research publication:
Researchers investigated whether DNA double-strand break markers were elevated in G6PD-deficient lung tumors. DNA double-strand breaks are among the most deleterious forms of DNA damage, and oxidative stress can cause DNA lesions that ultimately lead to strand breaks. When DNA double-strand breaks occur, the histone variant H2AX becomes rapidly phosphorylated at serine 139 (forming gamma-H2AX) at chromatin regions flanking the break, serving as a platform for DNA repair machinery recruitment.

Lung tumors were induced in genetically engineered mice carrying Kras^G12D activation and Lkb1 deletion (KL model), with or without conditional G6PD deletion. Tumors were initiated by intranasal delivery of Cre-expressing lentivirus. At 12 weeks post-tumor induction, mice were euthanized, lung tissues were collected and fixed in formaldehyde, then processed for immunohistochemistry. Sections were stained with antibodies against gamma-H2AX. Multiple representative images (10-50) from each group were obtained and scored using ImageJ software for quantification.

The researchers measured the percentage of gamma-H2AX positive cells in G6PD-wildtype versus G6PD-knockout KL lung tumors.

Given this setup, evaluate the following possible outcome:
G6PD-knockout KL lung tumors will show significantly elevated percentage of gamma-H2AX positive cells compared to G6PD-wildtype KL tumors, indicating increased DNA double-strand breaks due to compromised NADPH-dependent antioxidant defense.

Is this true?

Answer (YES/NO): YES